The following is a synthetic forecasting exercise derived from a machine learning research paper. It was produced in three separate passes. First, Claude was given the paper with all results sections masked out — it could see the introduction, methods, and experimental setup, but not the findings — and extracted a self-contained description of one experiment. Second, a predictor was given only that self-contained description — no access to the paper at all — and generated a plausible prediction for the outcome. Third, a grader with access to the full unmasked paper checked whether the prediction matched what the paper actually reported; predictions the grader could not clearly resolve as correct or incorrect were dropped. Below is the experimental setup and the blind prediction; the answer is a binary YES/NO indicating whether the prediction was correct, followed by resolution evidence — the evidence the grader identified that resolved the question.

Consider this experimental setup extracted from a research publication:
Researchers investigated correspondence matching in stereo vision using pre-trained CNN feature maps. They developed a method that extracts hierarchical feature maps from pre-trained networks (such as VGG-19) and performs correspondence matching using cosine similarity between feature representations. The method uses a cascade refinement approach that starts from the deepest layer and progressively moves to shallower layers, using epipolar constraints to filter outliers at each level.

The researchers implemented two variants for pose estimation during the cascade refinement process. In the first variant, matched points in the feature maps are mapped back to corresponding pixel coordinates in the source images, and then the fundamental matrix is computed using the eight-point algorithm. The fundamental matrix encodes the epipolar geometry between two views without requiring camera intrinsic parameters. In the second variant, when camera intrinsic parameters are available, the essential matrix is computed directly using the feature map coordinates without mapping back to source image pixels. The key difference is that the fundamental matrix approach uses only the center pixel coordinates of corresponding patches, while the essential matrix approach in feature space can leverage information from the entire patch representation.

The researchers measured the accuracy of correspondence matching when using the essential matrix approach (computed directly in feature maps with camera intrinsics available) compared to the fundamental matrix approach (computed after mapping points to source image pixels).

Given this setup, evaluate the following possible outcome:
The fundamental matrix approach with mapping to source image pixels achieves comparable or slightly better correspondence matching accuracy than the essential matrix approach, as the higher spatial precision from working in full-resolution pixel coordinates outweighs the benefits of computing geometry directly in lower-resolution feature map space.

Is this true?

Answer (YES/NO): NO